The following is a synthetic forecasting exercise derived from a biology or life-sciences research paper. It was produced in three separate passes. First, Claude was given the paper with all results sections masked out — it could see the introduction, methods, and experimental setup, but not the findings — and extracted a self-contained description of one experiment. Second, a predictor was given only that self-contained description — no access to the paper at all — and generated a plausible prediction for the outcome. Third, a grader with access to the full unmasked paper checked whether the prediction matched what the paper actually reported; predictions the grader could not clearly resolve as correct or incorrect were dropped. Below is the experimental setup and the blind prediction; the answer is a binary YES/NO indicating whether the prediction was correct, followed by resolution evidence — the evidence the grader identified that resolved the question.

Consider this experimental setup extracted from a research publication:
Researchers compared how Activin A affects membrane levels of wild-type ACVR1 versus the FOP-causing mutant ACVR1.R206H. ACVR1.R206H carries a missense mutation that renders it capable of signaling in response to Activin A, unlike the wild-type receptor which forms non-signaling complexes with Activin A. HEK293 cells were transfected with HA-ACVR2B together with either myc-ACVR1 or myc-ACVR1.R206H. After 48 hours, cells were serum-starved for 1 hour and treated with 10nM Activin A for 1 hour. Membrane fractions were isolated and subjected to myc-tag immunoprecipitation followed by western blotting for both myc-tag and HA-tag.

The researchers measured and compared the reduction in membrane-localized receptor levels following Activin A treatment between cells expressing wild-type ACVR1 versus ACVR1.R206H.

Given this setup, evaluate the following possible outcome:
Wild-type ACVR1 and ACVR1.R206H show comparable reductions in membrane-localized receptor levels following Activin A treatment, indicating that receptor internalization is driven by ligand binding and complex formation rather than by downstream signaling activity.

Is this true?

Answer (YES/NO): NO